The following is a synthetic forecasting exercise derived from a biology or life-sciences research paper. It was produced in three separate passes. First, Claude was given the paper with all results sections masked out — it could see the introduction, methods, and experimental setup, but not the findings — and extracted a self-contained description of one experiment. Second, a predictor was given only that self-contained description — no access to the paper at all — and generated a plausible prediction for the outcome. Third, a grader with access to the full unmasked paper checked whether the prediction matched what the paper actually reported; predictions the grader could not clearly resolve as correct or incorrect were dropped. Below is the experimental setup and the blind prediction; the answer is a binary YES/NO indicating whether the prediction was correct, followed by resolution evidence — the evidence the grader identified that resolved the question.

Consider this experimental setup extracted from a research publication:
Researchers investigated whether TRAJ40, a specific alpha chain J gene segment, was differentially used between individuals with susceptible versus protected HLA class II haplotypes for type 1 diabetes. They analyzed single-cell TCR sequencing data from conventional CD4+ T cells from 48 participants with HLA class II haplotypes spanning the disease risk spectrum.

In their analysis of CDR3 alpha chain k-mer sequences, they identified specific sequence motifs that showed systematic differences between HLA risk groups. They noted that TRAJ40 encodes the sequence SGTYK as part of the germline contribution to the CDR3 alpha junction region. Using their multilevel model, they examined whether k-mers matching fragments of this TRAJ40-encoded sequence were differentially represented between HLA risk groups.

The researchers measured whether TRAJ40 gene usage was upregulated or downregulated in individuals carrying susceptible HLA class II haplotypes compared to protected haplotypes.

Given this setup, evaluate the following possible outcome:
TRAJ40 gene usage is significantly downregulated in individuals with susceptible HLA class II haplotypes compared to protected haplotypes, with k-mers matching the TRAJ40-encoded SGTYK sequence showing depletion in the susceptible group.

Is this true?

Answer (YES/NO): NO